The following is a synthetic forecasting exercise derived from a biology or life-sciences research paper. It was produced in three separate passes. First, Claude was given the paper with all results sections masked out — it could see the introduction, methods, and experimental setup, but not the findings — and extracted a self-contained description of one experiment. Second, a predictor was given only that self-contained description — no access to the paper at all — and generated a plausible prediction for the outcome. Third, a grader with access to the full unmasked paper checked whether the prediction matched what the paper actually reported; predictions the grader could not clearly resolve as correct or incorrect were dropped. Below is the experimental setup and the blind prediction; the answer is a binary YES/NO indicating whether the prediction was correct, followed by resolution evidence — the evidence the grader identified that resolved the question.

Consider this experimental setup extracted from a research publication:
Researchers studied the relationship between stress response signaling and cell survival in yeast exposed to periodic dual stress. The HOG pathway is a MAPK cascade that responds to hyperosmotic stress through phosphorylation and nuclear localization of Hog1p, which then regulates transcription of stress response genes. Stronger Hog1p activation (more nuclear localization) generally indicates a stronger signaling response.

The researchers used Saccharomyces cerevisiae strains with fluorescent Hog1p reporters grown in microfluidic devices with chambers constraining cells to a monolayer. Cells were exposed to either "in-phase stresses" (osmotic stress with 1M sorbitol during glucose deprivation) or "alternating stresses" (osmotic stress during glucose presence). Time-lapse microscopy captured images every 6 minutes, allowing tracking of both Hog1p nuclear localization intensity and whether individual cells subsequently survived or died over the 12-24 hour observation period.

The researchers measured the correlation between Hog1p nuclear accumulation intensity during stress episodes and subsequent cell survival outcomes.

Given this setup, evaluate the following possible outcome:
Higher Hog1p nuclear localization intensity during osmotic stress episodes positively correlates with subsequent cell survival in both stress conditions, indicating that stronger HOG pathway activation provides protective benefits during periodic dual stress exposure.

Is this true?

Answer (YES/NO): NO